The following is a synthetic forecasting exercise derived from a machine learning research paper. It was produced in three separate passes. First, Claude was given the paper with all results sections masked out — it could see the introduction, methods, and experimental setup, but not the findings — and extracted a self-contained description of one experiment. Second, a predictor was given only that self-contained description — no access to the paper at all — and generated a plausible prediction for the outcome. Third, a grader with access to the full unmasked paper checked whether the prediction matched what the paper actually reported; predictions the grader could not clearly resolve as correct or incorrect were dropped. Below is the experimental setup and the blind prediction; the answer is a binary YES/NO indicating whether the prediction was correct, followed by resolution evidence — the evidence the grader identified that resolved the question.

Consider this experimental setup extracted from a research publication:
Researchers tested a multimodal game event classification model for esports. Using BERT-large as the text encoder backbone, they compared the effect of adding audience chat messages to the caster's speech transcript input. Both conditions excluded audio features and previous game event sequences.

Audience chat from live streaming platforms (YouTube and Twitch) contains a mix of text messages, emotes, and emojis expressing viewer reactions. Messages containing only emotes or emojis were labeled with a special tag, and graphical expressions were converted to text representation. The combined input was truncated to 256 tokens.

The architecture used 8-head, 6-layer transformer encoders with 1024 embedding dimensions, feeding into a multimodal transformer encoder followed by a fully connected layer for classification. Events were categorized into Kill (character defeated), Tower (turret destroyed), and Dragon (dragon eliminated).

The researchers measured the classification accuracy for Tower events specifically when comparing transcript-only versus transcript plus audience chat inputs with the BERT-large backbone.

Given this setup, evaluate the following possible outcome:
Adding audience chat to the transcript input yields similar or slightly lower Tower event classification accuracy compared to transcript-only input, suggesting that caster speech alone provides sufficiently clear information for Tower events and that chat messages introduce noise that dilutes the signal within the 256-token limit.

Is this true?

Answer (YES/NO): NO